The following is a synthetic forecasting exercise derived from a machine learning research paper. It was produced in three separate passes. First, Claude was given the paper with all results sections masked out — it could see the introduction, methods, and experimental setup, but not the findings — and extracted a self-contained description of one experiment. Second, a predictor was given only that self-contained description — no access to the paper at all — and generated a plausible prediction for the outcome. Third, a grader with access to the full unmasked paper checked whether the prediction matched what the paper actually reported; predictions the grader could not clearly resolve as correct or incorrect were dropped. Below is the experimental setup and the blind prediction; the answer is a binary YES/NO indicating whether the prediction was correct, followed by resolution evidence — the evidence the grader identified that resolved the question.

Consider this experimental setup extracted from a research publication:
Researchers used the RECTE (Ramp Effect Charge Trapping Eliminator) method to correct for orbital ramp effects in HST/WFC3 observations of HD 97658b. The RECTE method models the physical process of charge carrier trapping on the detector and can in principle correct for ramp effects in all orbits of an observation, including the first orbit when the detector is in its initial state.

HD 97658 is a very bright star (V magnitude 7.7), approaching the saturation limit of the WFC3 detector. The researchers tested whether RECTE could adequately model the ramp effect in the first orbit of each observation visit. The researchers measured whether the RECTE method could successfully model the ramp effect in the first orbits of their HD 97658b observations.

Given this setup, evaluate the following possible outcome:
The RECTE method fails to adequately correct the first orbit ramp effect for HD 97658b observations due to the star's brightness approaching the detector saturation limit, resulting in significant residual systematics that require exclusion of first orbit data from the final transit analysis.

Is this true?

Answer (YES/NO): YES